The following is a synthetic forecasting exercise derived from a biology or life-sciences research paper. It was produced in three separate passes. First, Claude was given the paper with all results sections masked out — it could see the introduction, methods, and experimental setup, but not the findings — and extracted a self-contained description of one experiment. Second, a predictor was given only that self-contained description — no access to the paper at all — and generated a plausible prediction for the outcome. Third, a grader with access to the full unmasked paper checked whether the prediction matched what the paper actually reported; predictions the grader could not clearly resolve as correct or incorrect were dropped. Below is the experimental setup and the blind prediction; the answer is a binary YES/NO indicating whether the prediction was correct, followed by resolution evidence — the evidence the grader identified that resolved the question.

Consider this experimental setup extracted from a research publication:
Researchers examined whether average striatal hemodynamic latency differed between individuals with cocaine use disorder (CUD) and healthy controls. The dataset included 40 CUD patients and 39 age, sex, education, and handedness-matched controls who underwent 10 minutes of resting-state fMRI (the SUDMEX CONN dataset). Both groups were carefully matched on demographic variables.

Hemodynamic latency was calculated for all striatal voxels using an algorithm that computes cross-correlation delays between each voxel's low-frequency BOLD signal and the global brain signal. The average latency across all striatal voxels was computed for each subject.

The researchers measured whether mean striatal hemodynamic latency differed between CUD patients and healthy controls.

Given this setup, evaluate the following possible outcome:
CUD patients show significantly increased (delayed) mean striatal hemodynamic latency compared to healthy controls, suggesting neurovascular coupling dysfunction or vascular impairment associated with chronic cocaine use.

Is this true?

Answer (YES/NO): YES